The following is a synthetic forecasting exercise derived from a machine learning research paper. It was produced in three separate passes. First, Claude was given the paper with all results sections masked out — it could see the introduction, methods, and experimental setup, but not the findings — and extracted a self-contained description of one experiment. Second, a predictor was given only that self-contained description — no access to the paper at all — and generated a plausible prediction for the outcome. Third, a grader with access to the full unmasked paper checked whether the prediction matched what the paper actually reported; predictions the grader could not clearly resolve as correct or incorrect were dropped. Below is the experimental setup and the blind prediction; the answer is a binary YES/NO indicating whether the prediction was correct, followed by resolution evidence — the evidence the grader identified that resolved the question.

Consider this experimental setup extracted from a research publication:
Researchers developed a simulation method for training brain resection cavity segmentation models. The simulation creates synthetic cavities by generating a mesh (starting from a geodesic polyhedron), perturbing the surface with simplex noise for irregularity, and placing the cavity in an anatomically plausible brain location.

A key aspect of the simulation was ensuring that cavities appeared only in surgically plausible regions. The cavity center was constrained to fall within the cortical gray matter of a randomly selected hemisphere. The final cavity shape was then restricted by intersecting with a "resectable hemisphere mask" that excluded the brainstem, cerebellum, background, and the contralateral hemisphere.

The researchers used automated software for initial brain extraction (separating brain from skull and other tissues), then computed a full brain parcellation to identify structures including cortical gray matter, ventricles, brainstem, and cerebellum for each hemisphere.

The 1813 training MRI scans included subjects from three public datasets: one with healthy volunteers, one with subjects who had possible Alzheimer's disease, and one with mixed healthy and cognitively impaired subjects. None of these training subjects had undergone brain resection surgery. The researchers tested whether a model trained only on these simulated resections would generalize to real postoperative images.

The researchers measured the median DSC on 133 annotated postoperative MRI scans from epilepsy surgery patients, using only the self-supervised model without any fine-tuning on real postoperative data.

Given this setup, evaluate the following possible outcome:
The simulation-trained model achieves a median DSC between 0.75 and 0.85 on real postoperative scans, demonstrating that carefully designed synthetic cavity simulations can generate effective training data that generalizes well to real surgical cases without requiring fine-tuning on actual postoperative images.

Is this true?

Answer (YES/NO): YES